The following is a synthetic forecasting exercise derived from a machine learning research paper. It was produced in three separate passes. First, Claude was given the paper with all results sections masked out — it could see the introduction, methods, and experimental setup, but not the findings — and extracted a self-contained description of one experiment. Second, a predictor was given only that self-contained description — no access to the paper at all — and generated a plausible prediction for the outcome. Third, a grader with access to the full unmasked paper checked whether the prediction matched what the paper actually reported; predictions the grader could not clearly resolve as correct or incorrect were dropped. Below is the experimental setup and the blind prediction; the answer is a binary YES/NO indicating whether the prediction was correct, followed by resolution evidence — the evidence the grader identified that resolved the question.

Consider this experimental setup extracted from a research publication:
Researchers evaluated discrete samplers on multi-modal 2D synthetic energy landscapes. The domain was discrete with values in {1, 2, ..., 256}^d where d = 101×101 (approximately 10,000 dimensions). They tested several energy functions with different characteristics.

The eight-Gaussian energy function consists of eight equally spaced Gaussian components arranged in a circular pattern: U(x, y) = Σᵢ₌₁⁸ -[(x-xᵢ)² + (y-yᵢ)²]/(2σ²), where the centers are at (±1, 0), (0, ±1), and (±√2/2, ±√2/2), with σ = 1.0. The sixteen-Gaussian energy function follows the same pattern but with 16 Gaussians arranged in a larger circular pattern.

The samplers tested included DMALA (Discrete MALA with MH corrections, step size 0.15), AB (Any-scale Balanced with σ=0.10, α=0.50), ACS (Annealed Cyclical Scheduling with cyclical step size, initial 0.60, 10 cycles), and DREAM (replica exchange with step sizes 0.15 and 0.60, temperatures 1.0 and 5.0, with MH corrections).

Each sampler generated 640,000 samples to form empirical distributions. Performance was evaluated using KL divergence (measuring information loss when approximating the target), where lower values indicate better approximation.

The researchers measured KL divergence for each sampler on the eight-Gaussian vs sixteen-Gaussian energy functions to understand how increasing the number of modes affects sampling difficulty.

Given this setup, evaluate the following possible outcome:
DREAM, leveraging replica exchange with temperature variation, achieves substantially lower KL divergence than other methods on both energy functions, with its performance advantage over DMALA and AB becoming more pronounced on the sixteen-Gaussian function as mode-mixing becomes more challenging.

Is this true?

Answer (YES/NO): NO